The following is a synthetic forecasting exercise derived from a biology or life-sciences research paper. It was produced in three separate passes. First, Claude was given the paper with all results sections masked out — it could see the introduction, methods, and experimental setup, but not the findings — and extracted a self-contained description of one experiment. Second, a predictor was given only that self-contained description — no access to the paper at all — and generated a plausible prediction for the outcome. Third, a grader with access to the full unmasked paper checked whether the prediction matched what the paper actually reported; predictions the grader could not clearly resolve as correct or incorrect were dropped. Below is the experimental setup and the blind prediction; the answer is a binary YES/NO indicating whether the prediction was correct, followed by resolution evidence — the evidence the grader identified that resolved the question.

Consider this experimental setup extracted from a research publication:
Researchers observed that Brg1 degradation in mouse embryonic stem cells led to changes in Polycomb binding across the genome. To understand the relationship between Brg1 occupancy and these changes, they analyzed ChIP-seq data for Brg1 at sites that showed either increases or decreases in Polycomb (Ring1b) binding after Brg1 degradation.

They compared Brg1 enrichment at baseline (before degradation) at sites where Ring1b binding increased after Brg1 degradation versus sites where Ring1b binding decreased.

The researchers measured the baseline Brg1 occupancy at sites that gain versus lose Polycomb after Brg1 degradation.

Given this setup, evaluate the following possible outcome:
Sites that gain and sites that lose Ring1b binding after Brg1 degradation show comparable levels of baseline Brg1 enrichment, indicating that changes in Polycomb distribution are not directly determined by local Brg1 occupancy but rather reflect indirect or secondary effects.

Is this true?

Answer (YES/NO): NO